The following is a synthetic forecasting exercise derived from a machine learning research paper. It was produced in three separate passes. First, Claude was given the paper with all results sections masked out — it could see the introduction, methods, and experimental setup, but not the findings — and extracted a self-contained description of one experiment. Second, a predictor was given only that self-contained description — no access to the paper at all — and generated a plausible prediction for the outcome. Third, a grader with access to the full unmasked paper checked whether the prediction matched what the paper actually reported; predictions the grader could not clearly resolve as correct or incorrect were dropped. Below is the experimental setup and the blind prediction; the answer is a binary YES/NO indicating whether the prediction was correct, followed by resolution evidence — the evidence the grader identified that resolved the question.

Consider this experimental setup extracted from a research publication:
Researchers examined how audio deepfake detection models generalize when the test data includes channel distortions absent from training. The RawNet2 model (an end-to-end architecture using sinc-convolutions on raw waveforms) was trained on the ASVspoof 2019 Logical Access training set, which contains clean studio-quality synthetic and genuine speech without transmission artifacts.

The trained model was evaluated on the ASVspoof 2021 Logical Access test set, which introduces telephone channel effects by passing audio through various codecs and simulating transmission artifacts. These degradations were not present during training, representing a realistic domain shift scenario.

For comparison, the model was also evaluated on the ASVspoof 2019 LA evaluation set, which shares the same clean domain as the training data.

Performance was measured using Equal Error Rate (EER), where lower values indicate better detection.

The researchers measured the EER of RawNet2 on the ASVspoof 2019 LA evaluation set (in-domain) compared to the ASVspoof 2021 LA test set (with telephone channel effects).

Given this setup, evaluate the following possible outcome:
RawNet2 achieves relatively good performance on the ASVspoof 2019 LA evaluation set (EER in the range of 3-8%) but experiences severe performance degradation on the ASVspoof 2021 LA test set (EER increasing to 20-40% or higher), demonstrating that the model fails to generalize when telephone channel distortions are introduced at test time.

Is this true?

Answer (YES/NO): NO